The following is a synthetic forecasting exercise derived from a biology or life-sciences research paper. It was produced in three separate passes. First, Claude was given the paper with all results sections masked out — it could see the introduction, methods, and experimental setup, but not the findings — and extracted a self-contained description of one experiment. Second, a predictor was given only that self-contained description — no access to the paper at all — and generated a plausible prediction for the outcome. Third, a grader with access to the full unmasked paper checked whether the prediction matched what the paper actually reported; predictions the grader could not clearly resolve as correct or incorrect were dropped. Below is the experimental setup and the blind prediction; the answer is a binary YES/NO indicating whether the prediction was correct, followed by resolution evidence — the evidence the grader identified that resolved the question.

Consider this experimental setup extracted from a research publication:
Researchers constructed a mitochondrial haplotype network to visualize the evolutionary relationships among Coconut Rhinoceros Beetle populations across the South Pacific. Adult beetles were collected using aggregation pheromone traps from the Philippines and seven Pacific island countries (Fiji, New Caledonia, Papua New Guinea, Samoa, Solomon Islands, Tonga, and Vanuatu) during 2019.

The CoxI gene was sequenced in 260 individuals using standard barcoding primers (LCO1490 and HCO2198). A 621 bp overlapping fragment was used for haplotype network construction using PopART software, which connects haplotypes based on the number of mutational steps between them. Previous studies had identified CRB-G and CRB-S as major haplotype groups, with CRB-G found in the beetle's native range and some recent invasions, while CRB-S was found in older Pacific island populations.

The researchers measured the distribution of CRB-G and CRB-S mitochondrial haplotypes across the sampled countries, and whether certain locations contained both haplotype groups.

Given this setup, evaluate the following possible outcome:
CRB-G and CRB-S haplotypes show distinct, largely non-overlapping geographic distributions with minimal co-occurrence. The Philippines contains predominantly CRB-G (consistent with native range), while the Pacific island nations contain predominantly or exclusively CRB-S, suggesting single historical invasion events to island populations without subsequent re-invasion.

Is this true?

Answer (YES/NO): NO